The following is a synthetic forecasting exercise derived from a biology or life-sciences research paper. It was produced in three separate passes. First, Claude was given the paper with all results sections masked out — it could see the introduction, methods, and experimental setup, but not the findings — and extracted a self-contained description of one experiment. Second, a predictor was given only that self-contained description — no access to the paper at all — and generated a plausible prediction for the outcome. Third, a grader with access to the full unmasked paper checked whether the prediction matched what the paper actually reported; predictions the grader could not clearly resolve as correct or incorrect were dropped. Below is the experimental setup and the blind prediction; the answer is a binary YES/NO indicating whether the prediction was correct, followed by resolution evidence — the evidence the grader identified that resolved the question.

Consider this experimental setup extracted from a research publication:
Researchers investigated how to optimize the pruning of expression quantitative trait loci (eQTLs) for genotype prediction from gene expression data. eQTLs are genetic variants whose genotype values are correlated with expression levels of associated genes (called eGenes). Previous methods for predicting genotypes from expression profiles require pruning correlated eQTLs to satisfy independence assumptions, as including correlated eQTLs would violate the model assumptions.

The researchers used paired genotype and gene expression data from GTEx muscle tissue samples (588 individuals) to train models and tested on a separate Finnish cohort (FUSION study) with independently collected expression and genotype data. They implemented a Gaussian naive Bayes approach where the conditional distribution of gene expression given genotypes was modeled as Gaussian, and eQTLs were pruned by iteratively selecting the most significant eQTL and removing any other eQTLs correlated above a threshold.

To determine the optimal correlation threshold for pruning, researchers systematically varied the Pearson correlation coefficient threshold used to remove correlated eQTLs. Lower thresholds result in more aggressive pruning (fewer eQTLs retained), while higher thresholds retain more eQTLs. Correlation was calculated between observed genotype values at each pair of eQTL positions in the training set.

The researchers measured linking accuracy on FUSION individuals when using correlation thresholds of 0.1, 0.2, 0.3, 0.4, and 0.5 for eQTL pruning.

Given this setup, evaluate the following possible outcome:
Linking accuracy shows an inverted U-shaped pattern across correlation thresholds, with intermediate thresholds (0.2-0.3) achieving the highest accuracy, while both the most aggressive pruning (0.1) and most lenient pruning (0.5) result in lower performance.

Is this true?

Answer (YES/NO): NO